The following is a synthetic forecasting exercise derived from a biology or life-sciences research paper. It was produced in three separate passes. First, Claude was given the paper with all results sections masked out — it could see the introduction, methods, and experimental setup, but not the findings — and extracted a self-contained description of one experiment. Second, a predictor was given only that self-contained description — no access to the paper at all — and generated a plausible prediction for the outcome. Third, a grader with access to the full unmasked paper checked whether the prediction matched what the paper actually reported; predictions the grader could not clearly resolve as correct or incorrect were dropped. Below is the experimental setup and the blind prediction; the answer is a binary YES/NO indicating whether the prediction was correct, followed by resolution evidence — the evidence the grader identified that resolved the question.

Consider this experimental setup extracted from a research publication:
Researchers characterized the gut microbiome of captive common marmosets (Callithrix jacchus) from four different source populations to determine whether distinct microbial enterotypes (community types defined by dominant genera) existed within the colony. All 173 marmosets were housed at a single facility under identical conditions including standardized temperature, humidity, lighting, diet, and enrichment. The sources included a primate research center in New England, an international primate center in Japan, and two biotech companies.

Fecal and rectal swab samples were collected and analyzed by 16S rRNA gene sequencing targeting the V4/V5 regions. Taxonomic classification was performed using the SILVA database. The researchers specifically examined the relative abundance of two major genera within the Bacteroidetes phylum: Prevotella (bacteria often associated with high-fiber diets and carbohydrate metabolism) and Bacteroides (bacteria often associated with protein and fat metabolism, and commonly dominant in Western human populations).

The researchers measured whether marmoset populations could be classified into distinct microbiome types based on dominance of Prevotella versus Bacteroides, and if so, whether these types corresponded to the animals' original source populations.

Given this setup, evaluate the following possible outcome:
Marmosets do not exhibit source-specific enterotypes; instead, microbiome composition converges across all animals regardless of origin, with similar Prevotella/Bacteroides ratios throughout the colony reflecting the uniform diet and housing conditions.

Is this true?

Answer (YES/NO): NO